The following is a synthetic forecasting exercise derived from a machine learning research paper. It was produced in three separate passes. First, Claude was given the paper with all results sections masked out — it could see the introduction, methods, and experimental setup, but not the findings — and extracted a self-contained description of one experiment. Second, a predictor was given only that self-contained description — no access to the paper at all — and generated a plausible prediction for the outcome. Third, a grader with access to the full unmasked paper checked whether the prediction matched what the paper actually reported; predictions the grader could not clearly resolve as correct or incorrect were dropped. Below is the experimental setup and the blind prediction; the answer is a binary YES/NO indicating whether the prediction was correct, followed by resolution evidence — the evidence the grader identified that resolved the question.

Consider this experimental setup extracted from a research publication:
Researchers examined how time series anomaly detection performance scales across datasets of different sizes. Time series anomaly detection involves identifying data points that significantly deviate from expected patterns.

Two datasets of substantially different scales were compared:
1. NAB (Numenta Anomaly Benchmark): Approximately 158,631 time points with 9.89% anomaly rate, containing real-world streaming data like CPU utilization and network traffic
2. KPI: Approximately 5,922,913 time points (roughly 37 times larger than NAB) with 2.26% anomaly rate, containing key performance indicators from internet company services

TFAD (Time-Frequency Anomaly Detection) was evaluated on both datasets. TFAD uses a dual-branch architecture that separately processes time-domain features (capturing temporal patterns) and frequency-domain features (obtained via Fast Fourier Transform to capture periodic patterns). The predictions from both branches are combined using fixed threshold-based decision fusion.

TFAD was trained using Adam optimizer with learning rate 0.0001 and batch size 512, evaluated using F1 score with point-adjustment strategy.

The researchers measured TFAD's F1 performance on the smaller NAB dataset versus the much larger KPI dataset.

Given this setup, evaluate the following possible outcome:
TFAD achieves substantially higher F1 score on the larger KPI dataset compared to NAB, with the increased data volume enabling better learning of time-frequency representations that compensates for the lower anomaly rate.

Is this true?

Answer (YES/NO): NO